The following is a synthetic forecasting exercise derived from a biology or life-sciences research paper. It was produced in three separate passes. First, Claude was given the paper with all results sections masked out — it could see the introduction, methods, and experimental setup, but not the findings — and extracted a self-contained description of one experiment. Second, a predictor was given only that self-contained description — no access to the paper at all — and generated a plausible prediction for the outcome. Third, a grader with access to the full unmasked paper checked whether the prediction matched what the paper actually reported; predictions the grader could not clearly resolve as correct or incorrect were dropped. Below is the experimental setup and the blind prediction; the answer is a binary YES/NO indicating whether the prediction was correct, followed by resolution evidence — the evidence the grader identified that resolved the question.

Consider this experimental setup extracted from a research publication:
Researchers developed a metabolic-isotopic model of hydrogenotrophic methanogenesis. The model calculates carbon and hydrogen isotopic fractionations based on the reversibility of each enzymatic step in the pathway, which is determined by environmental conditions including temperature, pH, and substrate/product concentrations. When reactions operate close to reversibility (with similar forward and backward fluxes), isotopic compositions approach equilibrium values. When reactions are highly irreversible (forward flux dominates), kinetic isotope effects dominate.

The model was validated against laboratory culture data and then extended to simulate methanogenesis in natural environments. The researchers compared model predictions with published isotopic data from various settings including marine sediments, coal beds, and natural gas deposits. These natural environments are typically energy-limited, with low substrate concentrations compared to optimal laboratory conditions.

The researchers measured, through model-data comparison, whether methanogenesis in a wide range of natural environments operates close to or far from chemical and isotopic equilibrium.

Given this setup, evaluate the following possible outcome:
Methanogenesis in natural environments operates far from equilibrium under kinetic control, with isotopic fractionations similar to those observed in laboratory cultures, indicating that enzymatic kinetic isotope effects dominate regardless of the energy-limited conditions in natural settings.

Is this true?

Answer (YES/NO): NO